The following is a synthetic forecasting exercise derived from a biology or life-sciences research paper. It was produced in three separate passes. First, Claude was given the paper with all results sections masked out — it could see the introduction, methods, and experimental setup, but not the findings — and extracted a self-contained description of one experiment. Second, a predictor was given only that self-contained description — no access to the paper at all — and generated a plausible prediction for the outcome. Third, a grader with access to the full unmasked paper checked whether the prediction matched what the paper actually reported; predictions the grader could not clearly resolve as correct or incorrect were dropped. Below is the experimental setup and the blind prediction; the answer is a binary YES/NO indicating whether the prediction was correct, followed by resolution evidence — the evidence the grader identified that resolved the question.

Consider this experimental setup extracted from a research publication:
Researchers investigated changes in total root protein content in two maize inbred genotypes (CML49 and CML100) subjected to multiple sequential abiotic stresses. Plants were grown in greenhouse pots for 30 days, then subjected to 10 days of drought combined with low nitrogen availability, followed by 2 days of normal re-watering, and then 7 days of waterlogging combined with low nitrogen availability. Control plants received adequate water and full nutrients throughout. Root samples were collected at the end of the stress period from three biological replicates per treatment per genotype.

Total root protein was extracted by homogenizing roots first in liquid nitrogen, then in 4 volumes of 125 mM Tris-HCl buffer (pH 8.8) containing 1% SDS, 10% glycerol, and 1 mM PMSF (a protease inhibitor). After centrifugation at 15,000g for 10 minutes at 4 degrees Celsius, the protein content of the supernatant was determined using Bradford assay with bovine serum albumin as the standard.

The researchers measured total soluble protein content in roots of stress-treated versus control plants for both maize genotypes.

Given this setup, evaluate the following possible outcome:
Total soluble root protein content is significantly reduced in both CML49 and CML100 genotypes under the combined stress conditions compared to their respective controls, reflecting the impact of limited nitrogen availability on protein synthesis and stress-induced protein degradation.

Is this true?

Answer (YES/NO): YES